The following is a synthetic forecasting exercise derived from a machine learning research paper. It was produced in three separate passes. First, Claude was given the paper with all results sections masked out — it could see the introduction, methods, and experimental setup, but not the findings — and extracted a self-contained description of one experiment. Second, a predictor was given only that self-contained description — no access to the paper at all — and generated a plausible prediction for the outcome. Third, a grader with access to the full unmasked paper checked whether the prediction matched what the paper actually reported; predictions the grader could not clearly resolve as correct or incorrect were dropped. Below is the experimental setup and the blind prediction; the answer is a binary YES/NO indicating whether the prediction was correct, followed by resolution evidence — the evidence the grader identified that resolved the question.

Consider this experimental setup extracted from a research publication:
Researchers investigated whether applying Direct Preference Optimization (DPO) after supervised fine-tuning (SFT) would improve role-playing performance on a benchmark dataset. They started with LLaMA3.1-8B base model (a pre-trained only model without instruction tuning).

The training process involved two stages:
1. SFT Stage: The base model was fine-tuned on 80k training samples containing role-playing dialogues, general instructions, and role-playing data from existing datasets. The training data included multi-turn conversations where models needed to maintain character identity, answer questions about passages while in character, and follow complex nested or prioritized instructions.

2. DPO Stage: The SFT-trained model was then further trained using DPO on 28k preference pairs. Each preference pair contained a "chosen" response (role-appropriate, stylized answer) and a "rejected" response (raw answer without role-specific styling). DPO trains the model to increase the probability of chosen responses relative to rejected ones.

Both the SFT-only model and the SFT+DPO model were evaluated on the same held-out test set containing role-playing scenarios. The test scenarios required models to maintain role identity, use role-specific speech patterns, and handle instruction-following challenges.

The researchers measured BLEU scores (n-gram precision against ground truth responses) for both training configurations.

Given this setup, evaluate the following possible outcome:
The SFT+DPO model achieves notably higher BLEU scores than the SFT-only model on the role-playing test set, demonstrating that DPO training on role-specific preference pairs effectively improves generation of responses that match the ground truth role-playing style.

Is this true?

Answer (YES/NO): NO